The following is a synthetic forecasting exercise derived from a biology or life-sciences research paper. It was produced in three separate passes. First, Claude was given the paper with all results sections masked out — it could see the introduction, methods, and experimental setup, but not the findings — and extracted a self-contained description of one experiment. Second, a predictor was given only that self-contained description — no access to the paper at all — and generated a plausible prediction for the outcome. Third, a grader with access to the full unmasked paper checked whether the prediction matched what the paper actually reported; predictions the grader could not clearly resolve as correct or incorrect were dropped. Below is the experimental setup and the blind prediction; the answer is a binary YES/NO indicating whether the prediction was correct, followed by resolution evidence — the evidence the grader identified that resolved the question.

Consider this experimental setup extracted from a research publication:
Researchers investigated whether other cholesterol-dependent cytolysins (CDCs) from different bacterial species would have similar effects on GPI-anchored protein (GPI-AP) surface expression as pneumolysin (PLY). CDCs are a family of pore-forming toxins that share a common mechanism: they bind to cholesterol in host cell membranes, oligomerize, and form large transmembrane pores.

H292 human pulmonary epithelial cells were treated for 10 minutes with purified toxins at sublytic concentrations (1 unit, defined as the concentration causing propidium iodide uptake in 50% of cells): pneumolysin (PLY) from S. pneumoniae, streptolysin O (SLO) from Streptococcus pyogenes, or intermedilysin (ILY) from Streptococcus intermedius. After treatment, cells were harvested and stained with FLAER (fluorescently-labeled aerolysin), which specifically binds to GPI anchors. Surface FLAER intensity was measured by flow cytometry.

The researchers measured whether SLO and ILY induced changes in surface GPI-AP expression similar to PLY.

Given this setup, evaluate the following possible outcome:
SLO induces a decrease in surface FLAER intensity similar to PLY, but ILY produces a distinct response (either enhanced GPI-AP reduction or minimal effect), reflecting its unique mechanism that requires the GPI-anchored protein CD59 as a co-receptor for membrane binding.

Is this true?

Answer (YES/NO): NO